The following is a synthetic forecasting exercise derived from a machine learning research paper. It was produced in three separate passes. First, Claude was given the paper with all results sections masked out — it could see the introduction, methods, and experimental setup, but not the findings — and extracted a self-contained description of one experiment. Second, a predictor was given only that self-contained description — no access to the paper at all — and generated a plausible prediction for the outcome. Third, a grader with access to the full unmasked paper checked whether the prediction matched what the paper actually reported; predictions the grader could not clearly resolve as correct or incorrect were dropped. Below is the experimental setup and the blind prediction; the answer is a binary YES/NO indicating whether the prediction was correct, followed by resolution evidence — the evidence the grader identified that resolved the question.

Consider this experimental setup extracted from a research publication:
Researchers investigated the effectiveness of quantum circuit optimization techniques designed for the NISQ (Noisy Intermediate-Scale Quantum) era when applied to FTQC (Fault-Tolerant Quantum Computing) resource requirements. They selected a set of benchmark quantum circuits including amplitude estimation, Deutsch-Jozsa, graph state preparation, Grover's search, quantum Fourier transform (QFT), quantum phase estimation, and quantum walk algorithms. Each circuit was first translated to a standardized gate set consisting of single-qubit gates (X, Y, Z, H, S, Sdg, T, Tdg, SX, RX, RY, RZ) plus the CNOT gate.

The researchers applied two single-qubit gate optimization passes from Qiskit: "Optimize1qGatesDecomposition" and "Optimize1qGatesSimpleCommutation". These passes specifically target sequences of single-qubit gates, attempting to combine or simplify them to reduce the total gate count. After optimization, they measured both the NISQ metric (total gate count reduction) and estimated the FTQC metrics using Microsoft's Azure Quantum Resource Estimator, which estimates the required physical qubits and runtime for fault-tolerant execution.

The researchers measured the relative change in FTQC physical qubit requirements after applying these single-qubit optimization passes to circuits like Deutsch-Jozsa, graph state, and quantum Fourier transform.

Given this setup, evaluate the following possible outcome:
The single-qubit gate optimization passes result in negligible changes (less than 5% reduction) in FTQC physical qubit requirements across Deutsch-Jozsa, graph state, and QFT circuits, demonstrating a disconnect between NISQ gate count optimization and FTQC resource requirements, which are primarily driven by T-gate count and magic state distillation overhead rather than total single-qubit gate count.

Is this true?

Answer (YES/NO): YES